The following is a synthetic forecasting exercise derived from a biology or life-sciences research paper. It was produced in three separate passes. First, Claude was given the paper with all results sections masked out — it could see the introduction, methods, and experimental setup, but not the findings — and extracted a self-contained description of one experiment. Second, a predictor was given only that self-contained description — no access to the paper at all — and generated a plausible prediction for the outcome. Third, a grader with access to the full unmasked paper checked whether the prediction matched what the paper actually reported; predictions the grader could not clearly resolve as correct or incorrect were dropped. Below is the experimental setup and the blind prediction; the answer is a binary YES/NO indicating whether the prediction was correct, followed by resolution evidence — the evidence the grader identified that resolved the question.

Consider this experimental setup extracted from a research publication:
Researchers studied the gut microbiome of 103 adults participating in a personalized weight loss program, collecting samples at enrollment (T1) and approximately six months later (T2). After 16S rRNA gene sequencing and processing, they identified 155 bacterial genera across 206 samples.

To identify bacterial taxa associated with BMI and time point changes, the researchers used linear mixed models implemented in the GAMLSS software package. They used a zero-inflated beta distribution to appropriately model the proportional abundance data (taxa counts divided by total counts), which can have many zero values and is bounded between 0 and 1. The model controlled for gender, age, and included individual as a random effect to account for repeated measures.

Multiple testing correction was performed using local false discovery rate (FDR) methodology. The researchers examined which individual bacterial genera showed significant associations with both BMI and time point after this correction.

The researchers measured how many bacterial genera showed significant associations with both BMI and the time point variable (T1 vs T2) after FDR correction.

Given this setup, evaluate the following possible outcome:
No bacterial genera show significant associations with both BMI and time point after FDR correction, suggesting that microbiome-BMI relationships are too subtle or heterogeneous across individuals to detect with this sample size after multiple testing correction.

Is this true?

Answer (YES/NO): NO